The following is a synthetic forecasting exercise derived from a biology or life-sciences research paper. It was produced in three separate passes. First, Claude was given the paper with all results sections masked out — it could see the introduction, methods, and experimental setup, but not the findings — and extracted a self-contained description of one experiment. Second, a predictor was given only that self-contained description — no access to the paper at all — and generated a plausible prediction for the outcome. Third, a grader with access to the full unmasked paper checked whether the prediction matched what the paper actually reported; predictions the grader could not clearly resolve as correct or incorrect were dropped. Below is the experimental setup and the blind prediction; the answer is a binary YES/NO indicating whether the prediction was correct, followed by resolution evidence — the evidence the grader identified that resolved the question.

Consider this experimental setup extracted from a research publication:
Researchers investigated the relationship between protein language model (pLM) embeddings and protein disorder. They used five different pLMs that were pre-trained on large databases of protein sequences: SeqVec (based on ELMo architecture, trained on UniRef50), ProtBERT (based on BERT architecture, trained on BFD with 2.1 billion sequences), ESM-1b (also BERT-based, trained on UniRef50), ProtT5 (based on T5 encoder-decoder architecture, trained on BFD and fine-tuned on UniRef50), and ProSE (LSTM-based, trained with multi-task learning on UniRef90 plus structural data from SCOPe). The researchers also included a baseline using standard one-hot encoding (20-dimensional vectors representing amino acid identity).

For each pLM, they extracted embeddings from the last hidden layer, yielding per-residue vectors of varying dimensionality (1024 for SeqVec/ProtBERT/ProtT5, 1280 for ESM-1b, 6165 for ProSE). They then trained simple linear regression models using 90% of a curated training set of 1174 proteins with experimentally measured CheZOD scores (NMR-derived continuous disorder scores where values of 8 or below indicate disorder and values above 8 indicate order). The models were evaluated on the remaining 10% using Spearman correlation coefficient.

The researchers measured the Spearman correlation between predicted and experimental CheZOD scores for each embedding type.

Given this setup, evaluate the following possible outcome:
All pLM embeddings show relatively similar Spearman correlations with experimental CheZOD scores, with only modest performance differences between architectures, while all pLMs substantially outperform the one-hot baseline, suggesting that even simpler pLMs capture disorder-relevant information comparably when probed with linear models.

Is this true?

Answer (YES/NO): NO